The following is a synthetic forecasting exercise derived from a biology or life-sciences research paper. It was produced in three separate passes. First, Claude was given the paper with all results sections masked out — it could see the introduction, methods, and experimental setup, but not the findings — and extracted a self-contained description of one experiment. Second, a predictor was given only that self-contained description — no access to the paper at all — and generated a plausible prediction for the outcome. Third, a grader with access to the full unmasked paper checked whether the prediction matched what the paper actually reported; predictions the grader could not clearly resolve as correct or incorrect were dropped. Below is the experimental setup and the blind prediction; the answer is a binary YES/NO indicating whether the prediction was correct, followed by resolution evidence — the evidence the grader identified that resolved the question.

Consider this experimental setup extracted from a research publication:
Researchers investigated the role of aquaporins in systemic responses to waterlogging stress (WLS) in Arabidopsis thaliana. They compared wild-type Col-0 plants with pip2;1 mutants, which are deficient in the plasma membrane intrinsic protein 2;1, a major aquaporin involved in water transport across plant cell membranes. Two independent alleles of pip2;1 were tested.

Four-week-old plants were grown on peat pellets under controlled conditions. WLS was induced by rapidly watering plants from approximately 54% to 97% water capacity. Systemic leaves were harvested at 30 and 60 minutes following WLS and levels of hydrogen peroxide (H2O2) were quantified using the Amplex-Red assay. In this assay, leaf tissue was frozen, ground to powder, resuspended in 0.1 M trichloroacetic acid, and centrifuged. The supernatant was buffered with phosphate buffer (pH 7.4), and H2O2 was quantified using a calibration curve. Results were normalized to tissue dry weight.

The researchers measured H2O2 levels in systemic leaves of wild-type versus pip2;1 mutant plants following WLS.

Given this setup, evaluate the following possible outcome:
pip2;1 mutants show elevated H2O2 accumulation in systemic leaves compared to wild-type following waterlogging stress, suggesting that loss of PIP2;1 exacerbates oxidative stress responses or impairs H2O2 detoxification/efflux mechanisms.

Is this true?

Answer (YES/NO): NO